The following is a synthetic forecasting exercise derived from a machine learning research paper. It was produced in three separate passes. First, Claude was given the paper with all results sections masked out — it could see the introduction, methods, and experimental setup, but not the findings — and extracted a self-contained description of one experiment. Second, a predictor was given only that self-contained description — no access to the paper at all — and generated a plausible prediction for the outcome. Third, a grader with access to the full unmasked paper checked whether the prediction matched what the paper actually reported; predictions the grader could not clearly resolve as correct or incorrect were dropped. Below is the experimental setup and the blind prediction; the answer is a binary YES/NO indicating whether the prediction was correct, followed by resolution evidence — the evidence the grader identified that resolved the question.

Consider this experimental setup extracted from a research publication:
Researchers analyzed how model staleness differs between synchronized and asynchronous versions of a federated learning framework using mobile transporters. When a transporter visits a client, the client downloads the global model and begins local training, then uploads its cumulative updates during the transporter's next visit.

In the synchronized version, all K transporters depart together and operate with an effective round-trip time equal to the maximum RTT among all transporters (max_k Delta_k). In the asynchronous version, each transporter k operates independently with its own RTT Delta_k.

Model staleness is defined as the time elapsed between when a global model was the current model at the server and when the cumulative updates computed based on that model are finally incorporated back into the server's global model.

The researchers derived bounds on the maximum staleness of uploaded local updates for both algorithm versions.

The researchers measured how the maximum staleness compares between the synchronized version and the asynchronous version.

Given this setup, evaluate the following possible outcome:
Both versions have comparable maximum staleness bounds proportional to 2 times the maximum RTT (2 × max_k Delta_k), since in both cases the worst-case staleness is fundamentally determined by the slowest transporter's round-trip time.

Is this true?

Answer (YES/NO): YES